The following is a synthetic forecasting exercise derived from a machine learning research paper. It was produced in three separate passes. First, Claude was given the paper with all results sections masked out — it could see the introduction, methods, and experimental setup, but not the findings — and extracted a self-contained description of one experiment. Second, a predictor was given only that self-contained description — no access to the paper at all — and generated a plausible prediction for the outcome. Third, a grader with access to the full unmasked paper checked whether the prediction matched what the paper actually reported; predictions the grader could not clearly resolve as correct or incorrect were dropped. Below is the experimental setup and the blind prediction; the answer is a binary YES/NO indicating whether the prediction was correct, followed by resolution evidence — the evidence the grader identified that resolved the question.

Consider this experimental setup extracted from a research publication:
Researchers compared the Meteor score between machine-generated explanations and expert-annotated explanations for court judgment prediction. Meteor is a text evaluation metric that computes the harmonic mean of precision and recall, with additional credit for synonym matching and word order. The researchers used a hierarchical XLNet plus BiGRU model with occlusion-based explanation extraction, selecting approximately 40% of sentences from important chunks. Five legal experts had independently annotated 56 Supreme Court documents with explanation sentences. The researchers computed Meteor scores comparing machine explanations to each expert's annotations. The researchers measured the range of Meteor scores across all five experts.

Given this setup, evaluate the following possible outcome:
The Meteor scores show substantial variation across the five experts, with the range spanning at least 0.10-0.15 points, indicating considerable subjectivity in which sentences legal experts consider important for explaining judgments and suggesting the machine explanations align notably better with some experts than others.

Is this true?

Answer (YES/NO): YES